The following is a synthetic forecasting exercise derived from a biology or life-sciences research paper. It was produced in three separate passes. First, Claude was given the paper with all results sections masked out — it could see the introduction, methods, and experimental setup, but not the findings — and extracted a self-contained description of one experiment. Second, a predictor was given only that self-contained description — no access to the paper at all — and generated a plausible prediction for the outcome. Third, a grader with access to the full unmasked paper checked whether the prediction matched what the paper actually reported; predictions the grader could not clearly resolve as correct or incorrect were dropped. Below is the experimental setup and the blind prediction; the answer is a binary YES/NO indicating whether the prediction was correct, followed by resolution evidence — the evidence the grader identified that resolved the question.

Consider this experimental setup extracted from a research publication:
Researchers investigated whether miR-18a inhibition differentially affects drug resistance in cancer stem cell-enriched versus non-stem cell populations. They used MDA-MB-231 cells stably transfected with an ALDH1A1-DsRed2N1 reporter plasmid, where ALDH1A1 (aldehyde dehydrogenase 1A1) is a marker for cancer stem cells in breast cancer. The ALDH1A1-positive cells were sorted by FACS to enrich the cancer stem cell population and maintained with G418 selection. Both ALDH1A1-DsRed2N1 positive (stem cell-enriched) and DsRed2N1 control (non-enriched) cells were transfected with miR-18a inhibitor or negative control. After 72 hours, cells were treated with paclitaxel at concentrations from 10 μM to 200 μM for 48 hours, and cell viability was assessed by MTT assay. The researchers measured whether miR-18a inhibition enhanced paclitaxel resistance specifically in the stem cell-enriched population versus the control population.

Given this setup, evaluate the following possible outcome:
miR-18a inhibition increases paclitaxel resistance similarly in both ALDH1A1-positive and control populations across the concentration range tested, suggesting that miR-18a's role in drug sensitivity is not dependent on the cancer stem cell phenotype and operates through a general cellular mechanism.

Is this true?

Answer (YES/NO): NO